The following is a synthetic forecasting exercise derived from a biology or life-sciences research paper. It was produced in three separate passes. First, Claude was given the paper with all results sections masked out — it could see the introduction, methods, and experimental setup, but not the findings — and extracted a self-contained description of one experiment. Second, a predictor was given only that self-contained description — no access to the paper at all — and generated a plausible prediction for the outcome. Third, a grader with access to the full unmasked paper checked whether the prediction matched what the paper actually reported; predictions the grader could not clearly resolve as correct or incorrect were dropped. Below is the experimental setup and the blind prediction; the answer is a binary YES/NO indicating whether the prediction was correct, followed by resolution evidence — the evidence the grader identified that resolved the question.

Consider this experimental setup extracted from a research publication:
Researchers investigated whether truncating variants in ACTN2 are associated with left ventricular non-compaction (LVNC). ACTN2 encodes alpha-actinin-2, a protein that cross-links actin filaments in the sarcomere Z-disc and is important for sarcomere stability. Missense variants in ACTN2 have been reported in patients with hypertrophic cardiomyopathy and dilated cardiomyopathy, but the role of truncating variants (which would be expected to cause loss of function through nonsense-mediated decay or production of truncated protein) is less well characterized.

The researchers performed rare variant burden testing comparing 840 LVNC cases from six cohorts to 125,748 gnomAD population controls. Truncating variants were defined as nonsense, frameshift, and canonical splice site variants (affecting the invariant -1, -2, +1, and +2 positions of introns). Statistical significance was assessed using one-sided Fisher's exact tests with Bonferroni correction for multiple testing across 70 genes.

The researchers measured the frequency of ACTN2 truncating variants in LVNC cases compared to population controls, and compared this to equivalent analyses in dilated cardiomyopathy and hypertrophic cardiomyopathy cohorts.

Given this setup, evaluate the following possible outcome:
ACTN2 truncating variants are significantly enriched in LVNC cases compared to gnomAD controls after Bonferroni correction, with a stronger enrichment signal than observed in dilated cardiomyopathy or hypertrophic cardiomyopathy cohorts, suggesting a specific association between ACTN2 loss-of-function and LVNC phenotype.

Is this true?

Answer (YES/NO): YES